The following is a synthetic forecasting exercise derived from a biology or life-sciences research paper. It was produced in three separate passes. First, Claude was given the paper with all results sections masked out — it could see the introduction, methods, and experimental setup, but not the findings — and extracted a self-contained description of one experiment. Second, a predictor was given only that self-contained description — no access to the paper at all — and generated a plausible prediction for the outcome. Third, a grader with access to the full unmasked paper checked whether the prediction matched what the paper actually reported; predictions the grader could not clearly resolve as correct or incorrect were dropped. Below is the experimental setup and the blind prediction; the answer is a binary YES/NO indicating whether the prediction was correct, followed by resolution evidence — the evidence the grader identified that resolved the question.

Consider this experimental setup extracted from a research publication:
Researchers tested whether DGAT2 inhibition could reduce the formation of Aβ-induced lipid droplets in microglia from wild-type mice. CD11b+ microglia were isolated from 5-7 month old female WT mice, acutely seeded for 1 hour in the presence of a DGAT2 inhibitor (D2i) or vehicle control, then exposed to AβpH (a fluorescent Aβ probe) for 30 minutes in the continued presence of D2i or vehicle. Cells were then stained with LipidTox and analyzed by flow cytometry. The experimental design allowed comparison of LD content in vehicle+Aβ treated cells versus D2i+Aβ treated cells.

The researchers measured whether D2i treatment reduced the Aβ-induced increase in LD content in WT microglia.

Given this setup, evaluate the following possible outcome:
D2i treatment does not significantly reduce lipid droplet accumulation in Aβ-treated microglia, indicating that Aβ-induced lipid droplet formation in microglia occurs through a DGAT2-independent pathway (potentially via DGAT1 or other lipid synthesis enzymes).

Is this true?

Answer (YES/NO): NO